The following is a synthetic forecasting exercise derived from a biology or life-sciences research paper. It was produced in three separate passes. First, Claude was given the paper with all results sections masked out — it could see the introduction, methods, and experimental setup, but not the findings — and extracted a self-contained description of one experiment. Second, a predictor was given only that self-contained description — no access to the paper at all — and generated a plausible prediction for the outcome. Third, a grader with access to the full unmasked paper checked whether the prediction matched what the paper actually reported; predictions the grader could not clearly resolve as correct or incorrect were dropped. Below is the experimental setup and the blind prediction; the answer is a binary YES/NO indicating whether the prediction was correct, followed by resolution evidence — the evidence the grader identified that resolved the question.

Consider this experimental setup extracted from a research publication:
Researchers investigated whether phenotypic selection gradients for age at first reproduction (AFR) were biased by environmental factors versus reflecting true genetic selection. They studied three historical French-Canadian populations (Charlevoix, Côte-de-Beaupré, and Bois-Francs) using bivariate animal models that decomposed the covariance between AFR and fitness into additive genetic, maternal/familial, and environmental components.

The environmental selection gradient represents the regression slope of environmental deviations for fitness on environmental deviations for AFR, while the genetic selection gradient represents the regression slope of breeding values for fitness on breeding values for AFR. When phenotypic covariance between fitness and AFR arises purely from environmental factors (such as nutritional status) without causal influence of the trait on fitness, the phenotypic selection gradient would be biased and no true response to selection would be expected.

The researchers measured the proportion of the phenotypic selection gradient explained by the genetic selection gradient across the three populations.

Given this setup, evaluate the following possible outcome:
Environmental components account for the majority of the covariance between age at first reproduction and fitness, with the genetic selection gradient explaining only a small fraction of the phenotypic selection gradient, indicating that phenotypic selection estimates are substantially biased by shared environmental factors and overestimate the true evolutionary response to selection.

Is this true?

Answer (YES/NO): NO